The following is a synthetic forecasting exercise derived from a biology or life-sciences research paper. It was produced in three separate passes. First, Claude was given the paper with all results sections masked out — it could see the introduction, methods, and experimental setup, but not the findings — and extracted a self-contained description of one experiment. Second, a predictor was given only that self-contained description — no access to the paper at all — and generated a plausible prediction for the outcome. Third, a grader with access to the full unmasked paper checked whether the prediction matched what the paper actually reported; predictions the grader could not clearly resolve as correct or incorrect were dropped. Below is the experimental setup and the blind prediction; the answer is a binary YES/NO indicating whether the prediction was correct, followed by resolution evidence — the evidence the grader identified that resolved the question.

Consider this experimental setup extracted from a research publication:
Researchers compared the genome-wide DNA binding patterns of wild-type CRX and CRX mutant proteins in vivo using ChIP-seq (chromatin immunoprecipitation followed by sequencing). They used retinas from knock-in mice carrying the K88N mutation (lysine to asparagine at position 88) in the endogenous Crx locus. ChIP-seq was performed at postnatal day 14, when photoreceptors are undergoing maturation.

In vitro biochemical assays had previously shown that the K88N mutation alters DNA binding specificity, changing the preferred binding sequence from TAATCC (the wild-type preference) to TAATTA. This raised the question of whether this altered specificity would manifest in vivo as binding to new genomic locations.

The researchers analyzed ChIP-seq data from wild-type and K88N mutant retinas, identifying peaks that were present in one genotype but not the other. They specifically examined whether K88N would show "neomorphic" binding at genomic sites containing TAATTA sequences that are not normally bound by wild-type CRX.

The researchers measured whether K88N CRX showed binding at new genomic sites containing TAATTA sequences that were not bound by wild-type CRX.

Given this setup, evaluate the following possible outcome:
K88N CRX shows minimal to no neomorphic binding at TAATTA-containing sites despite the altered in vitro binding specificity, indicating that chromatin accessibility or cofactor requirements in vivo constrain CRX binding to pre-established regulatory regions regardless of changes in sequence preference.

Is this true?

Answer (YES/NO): NO